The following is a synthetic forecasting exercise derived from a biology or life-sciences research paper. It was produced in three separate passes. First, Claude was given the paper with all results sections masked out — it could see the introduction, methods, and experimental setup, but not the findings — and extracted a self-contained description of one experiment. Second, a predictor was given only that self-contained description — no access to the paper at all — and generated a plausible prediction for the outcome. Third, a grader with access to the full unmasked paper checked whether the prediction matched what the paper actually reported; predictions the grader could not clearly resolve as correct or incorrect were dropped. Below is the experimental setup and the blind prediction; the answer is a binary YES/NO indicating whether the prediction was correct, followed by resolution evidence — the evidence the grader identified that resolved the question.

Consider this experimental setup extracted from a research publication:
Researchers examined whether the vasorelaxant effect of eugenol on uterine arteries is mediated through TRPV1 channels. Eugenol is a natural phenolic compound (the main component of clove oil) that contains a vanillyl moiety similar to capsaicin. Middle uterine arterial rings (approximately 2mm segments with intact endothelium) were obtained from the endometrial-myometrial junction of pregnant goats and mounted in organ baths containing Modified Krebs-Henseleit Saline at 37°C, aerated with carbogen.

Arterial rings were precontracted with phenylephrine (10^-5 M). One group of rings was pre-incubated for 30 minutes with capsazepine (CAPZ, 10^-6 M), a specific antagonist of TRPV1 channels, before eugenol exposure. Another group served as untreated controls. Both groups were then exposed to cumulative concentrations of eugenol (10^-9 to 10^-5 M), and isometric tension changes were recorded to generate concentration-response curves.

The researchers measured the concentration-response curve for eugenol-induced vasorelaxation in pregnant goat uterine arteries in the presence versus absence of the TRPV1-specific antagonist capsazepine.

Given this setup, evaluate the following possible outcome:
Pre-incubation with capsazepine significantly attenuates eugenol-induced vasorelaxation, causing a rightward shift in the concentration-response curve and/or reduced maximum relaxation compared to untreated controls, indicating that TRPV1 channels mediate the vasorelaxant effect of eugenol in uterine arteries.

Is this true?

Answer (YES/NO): YES